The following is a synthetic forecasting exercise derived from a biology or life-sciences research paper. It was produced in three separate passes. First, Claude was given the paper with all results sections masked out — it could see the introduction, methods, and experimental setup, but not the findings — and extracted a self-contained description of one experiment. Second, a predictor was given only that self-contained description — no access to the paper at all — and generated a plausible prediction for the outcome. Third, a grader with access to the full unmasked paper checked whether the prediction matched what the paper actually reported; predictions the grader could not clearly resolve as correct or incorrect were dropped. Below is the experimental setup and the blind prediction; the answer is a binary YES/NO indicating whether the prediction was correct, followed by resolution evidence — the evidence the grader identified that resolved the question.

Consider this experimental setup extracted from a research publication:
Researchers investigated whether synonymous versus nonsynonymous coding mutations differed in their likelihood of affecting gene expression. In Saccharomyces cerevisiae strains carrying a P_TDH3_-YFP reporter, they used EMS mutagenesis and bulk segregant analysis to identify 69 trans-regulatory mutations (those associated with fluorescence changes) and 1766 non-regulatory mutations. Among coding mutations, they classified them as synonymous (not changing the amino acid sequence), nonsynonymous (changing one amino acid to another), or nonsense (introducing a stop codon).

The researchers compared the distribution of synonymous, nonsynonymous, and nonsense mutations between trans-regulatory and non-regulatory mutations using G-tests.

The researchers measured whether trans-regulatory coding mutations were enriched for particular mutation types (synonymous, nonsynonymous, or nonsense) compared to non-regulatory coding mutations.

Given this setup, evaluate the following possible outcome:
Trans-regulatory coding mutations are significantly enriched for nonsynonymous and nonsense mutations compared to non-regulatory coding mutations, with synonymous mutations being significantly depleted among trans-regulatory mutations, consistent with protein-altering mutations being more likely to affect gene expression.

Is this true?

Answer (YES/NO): NO